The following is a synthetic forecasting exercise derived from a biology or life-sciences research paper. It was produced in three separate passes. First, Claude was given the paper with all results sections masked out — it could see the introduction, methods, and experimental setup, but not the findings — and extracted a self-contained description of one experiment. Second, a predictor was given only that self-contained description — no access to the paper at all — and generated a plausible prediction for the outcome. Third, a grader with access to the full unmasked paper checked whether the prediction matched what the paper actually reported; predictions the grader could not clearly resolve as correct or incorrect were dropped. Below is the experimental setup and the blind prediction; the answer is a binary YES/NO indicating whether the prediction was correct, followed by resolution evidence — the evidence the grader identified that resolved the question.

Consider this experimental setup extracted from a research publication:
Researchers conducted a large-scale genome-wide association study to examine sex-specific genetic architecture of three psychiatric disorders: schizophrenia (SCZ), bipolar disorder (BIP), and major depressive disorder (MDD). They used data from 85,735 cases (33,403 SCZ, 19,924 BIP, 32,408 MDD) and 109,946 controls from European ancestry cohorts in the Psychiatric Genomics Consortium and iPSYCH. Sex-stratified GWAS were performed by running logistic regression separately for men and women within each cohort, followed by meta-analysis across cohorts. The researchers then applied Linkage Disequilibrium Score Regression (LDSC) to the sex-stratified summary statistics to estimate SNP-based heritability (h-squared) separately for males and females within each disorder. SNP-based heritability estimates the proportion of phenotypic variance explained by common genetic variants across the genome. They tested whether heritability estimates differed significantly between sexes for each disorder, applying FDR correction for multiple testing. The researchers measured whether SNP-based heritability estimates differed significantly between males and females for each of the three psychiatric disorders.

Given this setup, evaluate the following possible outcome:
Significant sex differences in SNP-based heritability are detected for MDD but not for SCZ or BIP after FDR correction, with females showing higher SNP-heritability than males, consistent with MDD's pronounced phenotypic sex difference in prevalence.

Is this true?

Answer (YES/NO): NO